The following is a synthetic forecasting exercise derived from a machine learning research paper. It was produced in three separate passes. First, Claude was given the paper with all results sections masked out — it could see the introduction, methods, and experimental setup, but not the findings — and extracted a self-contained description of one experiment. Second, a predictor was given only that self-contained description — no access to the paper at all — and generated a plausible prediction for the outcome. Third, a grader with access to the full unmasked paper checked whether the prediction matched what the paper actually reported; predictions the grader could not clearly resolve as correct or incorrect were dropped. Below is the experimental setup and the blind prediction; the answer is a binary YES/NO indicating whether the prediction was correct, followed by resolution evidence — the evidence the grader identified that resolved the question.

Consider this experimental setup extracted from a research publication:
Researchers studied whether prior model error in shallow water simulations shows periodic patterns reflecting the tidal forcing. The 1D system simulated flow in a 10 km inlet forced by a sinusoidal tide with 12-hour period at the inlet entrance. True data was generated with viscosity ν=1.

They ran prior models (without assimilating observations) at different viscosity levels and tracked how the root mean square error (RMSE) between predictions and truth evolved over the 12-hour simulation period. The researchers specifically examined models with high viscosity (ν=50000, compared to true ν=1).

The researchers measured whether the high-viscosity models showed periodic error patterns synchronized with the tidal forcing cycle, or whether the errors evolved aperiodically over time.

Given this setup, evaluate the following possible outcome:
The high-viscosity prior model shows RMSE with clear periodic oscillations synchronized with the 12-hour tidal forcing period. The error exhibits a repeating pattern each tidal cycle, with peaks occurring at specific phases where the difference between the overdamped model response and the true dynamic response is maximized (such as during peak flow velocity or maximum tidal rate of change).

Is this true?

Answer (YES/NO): YES